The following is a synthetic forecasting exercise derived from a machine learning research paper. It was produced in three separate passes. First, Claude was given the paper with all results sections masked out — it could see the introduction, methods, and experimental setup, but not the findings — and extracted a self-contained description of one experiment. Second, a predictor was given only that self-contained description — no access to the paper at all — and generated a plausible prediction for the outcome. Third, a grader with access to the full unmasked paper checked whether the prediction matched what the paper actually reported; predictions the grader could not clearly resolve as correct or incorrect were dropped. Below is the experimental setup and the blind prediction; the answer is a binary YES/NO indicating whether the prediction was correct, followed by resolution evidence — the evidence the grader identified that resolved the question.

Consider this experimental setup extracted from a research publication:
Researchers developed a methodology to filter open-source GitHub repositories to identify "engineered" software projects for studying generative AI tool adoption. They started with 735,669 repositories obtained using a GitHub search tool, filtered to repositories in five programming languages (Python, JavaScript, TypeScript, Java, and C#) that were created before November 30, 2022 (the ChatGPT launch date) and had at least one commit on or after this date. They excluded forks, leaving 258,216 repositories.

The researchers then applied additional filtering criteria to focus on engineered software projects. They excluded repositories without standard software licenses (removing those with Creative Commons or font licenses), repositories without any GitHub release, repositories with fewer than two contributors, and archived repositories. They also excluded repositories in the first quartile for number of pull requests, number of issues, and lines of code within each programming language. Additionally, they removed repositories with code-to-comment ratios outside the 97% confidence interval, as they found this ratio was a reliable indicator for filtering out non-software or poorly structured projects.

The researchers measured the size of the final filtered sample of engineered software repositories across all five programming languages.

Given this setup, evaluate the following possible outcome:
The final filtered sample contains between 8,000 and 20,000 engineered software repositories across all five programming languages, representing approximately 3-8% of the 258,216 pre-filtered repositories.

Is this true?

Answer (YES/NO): YES